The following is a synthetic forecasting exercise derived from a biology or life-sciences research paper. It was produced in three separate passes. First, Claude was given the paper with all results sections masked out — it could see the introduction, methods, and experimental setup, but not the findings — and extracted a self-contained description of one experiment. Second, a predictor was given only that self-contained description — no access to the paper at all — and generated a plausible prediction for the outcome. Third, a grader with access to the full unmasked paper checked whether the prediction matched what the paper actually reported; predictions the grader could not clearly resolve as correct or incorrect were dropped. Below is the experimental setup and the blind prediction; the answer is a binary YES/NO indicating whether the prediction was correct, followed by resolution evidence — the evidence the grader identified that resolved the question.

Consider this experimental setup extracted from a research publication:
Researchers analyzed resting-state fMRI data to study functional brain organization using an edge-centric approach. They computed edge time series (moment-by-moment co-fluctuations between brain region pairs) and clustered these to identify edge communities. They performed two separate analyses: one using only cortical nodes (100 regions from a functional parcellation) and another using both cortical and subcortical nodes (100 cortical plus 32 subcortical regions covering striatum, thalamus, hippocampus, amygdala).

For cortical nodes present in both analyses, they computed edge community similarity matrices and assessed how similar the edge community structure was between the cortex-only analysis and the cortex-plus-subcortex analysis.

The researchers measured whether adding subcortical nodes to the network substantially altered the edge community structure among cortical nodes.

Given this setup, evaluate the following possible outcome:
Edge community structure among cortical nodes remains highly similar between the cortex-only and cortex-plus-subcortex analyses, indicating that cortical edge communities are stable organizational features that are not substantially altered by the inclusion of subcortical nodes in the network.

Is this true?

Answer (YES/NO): YES